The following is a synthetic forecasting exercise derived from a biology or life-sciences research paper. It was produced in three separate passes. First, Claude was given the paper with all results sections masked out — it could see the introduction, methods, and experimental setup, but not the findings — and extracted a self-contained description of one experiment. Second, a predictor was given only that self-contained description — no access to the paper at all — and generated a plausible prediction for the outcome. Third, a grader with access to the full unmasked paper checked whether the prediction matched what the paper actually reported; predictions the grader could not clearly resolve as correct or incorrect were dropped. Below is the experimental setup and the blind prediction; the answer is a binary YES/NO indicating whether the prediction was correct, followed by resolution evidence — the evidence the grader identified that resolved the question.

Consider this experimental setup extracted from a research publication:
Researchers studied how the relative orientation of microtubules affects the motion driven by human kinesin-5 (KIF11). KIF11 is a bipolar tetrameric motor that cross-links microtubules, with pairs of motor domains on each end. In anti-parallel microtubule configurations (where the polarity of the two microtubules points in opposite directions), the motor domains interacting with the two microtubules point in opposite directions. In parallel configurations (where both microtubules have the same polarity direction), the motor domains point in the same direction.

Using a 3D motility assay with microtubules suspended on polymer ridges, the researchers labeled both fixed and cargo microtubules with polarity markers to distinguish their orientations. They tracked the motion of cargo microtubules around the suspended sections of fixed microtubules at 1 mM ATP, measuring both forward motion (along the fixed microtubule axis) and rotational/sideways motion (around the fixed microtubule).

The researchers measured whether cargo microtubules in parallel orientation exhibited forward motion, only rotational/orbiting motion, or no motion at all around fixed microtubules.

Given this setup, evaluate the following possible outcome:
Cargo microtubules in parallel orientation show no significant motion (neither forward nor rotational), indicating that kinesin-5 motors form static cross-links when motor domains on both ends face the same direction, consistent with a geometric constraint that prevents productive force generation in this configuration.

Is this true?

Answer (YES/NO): NO